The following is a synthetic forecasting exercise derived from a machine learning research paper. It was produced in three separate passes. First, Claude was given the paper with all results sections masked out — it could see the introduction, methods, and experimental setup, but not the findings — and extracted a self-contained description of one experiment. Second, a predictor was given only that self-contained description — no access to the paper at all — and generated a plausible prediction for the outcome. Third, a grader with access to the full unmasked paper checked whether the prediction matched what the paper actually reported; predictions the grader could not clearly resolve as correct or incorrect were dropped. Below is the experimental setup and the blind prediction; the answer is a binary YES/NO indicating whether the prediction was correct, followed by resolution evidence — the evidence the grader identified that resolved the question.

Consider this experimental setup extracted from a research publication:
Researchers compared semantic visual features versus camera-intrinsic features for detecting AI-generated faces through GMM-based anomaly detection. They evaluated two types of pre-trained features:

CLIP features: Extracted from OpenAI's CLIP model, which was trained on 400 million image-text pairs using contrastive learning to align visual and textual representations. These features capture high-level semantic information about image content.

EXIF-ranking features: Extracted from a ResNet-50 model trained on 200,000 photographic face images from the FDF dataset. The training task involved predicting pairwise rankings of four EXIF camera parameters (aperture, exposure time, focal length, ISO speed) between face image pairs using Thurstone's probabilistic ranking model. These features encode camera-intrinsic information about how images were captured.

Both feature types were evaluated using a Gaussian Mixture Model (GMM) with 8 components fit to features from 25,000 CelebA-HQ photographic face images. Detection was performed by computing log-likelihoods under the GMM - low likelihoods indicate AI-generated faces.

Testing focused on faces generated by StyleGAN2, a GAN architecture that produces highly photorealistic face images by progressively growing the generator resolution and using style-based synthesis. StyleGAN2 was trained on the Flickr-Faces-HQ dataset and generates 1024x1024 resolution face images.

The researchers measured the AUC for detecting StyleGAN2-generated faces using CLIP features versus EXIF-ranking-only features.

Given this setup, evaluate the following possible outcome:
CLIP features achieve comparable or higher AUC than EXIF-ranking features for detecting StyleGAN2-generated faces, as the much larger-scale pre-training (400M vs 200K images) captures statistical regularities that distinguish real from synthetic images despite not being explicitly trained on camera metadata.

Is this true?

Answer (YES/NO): NO